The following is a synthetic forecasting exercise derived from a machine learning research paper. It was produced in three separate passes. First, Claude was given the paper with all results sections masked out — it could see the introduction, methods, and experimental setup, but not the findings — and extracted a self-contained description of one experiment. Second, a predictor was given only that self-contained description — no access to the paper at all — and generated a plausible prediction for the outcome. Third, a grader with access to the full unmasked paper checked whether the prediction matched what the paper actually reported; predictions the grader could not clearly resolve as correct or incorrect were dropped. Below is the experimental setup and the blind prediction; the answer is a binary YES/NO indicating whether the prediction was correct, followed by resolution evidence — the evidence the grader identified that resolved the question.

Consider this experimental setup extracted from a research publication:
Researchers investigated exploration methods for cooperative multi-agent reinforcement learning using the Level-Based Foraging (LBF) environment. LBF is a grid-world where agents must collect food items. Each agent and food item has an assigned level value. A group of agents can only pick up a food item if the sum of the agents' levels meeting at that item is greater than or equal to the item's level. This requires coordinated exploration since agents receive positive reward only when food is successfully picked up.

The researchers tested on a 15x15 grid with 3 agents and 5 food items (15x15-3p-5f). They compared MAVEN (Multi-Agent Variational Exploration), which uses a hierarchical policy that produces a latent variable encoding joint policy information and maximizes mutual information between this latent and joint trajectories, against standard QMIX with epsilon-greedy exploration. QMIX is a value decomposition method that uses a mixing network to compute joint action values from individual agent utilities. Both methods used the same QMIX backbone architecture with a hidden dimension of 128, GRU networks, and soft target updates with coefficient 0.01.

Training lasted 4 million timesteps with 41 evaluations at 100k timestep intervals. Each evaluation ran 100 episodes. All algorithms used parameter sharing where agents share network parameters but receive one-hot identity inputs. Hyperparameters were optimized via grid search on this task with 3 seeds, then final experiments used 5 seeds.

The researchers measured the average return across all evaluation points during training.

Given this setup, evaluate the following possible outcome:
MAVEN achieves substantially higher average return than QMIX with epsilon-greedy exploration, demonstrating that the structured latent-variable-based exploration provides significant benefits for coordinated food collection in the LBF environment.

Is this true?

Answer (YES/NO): NO